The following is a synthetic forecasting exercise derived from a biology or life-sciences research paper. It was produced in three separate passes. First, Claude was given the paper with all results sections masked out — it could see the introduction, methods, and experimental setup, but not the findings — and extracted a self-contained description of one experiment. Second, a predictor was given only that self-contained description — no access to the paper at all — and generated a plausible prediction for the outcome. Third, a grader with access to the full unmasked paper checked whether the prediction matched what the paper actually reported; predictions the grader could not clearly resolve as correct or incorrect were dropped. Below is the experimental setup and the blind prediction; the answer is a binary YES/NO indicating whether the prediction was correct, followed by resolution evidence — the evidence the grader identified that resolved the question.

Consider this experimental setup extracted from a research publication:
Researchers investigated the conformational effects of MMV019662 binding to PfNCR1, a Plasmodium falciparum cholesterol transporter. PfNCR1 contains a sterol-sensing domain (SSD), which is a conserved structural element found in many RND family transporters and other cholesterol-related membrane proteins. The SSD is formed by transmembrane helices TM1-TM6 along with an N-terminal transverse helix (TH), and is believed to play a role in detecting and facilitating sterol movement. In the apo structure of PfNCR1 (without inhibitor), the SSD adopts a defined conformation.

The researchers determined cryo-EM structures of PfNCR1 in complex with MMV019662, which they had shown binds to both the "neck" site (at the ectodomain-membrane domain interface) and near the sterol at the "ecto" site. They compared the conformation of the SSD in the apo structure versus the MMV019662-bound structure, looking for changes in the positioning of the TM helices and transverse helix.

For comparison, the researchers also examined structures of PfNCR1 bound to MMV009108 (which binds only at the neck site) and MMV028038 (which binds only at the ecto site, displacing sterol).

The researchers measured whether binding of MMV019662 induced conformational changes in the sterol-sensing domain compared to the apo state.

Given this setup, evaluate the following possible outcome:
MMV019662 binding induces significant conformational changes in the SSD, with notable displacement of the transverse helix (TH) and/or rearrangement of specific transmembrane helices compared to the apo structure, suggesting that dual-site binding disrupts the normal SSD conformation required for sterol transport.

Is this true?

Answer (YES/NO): YES